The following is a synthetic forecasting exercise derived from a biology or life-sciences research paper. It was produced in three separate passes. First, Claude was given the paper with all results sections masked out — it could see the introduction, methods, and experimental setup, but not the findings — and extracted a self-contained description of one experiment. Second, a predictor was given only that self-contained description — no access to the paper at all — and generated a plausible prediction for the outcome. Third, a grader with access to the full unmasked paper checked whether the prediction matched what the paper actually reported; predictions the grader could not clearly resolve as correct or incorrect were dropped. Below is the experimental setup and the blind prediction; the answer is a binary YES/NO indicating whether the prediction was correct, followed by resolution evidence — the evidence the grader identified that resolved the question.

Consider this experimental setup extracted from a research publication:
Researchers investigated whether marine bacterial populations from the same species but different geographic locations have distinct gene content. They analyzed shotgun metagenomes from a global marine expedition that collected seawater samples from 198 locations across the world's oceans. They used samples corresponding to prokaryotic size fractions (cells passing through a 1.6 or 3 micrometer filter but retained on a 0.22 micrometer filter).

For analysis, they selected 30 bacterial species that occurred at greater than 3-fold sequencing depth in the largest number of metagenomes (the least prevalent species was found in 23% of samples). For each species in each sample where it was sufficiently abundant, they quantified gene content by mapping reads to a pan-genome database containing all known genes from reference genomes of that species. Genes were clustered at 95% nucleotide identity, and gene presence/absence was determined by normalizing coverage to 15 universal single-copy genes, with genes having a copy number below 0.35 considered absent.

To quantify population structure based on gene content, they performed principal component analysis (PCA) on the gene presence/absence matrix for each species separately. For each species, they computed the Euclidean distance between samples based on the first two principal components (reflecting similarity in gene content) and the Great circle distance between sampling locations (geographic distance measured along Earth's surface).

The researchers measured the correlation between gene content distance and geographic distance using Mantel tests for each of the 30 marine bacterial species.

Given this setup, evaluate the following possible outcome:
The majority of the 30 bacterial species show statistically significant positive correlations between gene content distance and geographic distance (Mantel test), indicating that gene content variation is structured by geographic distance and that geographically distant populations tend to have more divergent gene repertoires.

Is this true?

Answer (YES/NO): YES